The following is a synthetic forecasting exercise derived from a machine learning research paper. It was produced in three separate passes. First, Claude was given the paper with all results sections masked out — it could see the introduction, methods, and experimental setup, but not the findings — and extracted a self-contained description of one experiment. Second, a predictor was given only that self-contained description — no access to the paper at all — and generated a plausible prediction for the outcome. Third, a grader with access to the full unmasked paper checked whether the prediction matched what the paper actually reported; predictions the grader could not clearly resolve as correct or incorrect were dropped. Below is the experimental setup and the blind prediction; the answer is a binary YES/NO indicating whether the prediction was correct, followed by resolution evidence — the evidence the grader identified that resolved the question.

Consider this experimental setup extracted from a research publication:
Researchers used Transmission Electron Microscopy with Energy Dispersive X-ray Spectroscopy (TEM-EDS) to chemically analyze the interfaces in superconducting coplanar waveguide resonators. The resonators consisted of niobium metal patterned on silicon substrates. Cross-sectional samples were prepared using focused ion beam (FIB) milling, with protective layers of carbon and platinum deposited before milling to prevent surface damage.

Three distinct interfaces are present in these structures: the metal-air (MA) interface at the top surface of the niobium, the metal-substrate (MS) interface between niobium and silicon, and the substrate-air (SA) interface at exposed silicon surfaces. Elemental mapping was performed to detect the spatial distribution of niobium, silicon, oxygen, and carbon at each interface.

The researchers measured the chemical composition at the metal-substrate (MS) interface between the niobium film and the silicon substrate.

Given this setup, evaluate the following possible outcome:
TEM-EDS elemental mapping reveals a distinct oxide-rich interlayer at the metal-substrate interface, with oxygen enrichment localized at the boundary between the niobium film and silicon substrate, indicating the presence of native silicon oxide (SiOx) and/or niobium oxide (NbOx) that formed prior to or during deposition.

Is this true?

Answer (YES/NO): NO